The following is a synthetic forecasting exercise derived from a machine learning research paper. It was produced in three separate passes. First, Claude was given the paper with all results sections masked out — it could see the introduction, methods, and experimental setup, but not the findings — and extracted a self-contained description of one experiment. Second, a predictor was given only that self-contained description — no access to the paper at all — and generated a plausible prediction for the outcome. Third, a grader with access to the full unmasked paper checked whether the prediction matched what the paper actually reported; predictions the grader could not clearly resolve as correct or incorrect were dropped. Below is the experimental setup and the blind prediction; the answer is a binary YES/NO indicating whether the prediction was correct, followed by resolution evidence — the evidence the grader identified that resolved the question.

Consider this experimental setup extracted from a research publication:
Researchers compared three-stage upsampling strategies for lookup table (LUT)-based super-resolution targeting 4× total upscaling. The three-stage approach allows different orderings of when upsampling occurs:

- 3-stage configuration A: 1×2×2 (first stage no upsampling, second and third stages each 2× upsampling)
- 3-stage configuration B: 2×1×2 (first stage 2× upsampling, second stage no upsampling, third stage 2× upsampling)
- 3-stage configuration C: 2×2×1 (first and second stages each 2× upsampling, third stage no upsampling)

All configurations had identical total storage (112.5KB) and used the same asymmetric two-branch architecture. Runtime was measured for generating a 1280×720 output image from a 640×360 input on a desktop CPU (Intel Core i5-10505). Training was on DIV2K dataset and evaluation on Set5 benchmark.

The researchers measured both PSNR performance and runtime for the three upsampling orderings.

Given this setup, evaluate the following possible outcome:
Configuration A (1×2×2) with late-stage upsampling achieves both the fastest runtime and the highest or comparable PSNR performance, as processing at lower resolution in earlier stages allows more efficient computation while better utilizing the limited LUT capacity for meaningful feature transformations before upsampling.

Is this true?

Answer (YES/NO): NO